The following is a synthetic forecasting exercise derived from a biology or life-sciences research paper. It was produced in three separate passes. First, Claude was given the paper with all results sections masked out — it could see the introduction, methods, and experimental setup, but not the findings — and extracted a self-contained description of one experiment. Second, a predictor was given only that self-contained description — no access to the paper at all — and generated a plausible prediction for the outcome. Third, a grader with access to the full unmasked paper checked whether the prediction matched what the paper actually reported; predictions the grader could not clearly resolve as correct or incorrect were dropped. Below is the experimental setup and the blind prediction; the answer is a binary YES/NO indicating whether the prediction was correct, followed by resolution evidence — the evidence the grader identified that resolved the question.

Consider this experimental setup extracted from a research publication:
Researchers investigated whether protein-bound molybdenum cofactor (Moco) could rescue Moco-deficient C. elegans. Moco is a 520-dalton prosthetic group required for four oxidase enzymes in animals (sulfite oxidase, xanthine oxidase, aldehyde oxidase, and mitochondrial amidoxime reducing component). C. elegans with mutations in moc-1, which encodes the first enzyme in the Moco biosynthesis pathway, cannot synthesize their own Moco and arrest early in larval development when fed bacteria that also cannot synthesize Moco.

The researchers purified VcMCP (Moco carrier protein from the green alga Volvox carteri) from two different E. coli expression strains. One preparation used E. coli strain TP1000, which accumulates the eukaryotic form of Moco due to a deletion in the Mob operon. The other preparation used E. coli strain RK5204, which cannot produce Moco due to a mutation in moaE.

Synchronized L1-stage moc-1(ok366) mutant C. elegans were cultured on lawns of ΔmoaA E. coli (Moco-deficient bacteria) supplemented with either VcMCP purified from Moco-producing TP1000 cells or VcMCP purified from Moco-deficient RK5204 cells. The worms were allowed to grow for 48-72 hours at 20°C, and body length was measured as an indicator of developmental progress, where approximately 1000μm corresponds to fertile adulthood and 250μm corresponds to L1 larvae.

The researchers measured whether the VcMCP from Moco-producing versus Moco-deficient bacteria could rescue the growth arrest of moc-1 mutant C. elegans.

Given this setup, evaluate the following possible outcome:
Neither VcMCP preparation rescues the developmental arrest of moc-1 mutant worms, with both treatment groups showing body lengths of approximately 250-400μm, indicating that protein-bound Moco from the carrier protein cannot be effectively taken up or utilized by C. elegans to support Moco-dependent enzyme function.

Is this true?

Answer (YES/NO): NO